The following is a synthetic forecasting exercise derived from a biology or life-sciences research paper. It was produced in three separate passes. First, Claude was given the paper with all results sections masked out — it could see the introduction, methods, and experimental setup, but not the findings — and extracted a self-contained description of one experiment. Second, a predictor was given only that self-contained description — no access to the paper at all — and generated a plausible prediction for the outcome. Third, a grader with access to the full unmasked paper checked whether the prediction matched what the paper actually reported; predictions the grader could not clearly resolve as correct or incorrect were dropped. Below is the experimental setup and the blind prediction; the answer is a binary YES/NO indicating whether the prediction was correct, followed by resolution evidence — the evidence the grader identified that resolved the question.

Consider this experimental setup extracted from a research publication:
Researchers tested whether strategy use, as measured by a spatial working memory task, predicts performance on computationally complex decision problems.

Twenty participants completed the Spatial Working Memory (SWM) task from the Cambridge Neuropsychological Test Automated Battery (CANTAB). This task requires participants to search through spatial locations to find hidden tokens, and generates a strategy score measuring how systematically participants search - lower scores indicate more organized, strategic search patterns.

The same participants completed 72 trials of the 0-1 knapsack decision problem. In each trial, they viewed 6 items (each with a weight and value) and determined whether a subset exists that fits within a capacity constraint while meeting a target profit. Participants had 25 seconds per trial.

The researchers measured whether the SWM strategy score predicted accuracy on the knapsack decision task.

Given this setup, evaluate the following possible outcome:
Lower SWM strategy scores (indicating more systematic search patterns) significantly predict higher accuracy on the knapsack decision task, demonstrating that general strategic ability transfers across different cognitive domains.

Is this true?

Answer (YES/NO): NO